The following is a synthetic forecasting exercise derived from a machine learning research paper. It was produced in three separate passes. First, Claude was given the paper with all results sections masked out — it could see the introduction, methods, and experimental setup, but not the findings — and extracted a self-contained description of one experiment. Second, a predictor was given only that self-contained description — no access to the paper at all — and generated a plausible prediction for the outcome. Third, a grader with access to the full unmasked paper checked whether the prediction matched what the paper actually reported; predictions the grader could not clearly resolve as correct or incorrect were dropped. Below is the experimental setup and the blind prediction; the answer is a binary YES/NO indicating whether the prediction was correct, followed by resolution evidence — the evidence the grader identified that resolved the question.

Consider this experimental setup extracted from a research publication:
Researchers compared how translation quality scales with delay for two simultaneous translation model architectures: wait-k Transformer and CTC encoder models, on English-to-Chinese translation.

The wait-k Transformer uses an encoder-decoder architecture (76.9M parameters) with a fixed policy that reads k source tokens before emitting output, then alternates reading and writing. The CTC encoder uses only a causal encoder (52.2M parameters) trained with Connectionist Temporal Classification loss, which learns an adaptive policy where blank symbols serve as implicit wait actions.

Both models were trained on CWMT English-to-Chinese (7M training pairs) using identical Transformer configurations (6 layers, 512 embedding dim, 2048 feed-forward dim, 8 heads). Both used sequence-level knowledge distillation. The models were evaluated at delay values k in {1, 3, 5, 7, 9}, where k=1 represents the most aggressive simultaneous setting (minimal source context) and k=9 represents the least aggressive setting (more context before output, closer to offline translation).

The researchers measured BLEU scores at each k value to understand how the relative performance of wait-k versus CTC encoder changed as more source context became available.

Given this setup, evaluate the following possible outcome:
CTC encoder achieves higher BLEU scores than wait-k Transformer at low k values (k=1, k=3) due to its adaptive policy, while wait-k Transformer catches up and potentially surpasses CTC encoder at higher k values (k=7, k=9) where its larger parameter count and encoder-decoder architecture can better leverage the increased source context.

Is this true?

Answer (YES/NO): YES